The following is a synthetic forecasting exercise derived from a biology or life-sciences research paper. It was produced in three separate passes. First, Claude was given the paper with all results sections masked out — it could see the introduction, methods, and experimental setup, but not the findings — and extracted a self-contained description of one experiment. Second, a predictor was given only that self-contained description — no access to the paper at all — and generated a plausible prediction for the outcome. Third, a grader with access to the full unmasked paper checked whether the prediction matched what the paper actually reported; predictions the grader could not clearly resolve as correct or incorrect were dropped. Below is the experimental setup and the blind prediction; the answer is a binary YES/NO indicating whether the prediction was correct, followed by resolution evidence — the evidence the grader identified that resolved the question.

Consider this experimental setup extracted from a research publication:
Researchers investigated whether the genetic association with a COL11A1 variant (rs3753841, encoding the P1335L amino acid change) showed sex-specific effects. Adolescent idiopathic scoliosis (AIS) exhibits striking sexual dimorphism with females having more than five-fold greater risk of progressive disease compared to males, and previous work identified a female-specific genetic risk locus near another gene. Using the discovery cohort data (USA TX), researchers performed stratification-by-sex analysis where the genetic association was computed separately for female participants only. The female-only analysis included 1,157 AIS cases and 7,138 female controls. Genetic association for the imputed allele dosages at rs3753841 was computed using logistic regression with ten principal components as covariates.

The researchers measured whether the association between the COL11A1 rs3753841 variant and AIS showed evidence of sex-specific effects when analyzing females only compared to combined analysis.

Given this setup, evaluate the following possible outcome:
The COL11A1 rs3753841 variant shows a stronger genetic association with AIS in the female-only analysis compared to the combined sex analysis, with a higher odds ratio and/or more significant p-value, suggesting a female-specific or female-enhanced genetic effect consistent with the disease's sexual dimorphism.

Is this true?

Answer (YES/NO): NO